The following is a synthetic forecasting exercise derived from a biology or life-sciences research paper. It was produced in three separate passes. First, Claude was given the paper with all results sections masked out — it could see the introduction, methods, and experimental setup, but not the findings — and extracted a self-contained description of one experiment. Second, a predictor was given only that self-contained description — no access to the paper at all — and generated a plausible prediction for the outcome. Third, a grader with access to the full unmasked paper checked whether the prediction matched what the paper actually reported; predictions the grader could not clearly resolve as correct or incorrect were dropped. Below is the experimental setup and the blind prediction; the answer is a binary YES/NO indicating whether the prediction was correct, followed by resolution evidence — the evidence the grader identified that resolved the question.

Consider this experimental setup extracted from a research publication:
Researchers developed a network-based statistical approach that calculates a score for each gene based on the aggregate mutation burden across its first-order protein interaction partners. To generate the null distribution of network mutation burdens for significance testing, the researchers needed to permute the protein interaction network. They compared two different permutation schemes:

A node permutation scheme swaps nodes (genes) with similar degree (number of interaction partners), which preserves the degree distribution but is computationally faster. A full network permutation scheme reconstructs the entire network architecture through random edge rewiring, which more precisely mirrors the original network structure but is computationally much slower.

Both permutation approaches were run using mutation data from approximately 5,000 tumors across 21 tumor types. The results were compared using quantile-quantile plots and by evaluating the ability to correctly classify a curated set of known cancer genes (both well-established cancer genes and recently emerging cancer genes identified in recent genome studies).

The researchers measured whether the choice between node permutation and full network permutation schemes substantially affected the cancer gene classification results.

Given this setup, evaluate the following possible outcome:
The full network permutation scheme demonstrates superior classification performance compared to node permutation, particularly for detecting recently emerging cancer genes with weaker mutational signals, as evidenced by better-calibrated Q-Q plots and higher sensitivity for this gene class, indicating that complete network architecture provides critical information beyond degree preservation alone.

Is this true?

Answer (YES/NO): NO